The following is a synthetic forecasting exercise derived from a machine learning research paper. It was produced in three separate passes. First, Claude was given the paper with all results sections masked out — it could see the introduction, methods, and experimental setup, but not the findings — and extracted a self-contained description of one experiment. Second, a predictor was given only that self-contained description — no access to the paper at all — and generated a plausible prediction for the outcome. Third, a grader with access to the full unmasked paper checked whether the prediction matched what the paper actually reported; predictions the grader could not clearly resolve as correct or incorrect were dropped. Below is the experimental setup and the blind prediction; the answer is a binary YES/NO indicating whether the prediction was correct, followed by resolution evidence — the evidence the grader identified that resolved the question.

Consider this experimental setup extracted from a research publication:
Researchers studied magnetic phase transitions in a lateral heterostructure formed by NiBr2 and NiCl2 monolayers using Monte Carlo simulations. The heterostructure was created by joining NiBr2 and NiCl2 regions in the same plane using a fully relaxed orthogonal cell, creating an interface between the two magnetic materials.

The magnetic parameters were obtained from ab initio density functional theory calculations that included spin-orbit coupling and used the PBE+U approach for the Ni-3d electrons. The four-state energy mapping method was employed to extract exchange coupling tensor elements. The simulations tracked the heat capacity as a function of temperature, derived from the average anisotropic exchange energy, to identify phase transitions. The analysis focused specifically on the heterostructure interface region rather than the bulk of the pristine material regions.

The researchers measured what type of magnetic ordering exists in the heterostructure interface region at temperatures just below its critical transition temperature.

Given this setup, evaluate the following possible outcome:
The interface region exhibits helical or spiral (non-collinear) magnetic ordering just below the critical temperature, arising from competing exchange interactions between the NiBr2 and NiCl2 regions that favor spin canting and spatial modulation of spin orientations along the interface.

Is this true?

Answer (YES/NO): NO